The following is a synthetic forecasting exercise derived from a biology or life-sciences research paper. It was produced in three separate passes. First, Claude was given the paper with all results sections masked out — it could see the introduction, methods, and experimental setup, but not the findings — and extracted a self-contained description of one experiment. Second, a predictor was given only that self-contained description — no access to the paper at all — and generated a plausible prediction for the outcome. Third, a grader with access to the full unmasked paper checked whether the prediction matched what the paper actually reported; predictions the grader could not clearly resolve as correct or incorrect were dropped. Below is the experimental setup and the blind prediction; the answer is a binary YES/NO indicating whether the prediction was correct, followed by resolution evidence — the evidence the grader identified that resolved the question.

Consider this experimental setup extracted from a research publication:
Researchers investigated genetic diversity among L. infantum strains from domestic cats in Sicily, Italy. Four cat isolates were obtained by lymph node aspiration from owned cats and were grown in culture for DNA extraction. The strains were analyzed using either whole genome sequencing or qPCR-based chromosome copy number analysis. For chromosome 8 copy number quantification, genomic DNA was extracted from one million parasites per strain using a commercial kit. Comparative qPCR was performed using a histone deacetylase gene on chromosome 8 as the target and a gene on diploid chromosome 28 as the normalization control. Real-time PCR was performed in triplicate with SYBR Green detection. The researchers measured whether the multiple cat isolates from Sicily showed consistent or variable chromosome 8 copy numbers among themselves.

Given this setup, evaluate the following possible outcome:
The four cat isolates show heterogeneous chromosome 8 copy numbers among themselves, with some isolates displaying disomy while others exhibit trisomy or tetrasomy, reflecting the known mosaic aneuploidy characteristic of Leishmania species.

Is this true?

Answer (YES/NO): NO